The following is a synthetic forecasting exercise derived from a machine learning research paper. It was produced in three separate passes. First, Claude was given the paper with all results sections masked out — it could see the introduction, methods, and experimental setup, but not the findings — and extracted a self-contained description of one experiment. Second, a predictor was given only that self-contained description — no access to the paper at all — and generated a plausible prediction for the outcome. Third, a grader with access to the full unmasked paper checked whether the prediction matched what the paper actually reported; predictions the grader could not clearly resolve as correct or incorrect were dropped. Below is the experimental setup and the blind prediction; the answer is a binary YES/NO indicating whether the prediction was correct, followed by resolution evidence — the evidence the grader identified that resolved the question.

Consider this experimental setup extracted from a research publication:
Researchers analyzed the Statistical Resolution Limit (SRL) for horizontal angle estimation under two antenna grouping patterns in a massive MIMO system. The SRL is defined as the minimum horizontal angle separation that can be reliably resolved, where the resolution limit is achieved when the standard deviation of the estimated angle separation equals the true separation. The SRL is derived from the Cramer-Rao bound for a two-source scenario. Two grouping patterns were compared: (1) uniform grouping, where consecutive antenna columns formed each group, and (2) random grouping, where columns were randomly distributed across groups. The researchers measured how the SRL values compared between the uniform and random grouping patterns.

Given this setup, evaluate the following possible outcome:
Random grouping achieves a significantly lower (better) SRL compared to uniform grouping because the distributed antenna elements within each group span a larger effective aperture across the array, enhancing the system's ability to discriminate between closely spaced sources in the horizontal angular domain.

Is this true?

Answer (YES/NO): YES